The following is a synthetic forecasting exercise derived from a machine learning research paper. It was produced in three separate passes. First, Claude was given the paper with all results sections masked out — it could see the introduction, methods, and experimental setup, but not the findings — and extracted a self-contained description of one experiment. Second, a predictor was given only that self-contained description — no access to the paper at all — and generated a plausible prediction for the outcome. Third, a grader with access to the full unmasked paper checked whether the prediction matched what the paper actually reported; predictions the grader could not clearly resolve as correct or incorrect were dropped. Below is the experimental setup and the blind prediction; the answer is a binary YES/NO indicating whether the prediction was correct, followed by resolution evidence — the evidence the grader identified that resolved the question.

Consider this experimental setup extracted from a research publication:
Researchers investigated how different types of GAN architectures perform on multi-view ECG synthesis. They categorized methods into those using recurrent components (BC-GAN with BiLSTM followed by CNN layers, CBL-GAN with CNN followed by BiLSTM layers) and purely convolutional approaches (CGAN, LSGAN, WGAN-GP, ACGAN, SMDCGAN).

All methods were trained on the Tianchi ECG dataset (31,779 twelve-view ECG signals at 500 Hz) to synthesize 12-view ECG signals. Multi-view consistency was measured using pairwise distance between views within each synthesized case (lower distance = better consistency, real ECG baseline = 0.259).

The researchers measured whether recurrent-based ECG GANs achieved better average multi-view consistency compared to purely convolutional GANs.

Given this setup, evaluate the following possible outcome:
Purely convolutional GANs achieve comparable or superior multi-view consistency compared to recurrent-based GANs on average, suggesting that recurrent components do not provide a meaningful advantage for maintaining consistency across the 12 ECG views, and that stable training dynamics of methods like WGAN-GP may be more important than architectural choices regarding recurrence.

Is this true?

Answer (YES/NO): NO